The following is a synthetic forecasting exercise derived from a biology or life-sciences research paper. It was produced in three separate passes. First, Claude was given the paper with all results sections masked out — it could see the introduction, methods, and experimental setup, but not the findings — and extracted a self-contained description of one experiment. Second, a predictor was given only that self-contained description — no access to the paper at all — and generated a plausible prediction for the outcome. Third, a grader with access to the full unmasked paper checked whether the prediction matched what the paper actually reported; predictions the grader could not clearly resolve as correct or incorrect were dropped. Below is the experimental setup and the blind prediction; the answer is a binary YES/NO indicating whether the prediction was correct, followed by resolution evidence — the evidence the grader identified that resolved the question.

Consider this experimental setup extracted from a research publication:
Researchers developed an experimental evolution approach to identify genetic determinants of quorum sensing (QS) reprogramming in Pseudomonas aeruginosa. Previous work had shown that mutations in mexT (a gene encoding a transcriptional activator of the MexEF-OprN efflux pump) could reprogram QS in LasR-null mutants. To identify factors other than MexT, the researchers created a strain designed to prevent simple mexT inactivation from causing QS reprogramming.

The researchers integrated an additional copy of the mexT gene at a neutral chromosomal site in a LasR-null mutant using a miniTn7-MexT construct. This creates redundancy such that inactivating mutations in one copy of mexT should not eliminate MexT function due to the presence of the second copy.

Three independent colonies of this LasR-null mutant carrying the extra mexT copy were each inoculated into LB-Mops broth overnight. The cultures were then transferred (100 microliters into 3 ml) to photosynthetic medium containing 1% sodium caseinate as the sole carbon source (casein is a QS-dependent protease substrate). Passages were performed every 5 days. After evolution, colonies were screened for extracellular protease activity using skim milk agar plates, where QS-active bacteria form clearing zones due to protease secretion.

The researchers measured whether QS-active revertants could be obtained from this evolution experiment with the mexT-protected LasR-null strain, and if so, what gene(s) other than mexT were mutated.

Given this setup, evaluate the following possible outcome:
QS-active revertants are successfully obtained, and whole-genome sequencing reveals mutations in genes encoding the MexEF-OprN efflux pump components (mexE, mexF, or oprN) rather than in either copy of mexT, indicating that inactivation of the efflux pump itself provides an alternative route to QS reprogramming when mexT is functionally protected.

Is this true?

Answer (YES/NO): NO